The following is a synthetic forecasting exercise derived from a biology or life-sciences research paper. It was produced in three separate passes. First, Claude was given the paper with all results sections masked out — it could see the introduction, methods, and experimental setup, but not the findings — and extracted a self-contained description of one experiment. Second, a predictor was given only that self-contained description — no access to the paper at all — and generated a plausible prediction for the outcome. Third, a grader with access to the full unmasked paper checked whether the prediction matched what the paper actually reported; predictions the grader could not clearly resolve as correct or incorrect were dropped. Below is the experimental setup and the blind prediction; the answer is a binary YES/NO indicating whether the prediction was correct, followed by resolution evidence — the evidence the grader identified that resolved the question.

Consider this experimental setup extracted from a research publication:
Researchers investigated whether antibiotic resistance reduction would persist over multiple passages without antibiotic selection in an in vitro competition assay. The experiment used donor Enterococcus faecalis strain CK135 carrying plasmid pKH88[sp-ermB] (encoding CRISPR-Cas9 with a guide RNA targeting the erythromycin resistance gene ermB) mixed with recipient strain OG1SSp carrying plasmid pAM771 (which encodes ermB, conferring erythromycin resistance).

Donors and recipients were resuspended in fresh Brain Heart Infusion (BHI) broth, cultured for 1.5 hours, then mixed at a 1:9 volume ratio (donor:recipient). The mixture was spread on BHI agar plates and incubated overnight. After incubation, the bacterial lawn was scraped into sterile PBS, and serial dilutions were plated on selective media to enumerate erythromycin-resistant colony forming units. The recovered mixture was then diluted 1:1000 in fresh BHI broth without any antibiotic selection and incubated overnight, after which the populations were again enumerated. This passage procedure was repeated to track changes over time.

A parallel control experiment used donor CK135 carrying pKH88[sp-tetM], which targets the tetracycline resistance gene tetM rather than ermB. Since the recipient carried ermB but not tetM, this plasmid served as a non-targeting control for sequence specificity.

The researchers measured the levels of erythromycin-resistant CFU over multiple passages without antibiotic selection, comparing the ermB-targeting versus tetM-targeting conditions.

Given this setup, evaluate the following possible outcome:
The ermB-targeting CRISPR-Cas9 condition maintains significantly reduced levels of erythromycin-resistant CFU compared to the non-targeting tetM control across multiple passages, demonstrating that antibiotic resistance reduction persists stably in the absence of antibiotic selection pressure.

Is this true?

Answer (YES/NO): YES